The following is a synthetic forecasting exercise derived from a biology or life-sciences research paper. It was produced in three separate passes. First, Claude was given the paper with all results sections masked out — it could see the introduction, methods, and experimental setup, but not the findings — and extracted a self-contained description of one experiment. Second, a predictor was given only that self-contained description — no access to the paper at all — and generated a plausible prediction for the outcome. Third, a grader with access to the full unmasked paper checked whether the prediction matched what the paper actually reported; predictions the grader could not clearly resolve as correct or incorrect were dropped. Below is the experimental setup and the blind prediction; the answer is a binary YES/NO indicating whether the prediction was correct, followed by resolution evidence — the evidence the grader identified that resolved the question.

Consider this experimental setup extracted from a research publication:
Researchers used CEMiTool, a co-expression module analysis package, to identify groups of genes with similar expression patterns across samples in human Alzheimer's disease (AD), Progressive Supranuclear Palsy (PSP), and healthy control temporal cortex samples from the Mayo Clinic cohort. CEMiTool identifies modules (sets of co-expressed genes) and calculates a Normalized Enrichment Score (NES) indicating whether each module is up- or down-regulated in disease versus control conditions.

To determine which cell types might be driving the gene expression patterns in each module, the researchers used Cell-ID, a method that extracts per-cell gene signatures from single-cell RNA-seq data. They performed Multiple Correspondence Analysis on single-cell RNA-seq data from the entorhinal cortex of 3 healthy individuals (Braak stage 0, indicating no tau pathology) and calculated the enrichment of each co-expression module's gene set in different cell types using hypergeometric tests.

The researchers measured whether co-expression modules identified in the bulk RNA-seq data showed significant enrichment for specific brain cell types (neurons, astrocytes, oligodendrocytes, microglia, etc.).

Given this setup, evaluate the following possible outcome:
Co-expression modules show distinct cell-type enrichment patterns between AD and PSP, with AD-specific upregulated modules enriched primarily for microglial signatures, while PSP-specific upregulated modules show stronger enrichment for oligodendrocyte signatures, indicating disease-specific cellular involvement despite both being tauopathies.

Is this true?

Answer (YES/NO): NO